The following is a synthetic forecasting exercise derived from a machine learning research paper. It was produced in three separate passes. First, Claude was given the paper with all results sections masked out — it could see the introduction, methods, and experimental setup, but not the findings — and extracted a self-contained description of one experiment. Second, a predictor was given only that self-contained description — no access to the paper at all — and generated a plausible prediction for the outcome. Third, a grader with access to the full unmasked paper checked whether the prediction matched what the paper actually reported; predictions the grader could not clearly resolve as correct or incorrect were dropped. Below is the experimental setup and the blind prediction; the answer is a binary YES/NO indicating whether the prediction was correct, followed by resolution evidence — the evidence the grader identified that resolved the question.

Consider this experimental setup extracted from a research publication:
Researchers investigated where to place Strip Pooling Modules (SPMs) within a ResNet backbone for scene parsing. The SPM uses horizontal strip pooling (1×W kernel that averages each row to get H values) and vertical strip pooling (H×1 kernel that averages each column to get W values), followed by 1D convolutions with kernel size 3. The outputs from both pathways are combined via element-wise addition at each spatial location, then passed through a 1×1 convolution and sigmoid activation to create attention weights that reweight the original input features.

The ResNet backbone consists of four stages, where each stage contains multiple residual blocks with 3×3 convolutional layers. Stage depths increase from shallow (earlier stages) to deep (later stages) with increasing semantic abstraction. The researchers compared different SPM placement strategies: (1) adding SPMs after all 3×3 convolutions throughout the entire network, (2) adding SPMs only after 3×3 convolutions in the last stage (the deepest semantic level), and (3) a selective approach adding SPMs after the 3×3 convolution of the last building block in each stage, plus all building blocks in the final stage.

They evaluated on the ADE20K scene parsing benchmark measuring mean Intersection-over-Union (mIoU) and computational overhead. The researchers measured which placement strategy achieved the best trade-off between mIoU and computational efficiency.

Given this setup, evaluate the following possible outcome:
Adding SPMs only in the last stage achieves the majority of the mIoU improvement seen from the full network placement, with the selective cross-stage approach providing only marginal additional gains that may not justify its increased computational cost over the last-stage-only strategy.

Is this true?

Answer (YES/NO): NO